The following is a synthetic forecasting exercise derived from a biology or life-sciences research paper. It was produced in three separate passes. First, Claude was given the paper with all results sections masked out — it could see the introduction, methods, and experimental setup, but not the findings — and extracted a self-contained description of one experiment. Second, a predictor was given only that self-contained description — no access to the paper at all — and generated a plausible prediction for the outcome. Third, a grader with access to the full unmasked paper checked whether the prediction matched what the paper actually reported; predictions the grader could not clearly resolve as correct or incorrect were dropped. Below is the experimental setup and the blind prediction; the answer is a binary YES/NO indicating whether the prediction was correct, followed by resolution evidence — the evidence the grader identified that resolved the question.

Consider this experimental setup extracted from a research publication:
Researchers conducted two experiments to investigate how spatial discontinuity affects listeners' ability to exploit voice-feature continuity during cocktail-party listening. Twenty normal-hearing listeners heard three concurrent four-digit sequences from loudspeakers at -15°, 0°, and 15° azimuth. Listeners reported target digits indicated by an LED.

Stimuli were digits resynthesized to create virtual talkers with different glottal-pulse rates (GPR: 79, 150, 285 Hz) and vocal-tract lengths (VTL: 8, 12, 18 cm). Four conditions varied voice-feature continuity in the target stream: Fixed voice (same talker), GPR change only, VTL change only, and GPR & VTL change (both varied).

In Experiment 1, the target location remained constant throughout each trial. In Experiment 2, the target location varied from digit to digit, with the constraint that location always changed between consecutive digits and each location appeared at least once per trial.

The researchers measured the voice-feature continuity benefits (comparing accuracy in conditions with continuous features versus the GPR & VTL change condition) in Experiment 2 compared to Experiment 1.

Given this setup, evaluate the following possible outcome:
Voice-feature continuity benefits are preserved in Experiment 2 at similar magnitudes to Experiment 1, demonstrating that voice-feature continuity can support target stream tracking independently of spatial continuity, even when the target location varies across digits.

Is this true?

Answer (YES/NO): NO